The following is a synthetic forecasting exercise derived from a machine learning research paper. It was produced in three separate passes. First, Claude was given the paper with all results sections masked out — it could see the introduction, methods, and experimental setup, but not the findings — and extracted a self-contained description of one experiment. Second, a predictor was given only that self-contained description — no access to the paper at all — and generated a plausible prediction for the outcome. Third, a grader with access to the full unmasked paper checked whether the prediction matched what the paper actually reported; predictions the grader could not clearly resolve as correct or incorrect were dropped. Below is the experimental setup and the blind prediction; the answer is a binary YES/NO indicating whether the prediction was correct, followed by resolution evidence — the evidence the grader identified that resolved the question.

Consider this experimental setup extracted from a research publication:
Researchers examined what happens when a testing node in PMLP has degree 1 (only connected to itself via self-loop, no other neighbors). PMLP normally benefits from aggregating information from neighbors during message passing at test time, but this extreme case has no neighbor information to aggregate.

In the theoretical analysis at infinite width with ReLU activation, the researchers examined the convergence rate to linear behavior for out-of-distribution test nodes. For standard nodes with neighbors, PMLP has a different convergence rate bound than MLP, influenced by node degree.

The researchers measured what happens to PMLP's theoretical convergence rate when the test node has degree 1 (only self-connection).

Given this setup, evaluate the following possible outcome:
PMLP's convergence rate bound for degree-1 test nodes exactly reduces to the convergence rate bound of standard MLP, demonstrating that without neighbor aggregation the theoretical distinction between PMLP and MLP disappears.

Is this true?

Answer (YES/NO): YES